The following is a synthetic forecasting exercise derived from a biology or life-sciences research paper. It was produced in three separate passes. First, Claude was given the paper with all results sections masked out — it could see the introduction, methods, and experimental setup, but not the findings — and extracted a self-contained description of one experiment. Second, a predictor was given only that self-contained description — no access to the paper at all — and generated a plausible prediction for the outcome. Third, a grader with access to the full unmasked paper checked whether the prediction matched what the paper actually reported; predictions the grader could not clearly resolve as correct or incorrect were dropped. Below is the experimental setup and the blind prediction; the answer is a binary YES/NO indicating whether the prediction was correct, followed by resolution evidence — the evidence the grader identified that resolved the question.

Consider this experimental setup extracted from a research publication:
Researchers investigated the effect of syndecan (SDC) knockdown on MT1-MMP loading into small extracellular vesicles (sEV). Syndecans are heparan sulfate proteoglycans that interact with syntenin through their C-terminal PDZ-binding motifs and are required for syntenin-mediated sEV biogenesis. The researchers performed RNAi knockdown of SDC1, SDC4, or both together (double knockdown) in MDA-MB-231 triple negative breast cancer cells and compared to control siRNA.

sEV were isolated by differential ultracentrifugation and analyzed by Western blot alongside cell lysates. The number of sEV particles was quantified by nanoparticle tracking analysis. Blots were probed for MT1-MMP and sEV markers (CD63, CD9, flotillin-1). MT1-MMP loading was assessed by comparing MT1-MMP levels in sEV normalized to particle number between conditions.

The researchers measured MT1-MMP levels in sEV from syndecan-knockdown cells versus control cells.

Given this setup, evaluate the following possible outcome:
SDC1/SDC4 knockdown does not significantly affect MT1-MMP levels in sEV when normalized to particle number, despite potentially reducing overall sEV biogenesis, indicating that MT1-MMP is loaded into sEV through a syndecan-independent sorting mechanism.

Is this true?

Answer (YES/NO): NO